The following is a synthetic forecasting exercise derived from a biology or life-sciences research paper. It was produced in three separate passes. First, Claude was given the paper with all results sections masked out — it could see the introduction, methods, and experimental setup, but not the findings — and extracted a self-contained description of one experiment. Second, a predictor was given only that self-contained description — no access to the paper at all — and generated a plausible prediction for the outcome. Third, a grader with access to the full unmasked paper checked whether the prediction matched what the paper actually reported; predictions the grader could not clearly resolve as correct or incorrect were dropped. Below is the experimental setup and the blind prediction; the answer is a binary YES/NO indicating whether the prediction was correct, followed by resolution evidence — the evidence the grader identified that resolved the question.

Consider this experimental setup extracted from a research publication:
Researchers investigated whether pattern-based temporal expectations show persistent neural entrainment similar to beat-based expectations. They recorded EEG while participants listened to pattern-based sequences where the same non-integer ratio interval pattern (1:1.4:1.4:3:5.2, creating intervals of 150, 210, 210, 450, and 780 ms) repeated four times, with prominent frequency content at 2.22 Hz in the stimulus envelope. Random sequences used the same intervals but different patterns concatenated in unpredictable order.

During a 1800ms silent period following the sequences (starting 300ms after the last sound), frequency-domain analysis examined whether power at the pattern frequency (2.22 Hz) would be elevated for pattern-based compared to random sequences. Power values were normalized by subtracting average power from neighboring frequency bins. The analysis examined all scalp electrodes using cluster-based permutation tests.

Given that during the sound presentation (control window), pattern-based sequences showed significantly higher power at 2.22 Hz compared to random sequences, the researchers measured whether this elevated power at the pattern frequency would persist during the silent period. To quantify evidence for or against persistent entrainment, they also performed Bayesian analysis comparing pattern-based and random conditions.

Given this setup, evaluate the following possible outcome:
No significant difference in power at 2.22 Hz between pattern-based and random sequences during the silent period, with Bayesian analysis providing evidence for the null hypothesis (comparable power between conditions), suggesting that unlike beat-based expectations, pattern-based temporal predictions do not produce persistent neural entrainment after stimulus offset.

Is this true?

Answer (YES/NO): YES